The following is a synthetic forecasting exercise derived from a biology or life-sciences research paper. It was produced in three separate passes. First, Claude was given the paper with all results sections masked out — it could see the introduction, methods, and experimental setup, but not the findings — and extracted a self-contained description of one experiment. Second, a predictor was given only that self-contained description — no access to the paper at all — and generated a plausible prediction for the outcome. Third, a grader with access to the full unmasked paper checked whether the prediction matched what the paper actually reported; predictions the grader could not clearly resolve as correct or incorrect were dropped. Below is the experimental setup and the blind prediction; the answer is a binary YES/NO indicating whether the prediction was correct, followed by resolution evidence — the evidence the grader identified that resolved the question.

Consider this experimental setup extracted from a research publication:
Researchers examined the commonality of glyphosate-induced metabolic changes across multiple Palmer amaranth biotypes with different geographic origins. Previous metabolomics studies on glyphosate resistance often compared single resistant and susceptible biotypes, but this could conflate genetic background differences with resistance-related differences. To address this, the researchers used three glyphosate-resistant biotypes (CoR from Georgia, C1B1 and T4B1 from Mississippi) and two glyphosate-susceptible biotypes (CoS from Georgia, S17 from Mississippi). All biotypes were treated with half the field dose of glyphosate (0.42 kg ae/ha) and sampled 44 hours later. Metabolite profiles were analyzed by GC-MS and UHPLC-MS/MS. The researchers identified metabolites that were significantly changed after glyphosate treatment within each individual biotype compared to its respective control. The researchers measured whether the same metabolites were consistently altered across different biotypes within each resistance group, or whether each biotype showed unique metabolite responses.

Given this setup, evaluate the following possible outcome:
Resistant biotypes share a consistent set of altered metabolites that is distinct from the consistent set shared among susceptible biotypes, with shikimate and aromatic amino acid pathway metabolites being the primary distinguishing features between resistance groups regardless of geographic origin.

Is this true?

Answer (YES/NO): NO